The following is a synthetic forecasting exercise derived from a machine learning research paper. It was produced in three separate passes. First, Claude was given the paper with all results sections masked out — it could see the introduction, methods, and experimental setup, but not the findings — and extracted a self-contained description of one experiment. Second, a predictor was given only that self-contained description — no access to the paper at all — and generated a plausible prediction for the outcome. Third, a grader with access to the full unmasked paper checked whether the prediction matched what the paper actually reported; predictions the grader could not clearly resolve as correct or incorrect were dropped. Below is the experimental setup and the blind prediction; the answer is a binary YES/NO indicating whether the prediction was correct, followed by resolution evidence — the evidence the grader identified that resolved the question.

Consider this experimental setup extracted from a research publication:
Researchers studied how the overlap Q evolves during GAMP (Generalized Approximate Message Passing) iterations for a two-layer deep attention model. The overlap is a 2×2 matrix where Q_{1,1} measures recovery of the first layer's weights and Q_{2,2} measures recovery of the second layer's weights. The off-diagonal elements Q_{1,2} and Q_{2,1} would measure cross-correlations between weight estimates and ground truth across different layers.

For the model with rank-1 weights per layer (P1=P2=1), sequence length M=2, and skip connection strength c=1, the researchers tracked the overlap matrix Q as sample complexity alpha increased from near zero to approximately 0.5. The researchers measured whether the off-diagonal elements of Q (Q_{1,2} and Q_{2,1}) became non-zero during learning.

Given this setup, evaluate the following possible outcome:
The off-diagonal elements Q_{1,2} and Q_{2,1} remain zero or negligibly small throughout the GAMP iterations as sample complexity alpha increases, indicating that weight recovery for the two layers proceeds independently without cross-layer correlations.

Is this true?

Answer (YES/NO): YES